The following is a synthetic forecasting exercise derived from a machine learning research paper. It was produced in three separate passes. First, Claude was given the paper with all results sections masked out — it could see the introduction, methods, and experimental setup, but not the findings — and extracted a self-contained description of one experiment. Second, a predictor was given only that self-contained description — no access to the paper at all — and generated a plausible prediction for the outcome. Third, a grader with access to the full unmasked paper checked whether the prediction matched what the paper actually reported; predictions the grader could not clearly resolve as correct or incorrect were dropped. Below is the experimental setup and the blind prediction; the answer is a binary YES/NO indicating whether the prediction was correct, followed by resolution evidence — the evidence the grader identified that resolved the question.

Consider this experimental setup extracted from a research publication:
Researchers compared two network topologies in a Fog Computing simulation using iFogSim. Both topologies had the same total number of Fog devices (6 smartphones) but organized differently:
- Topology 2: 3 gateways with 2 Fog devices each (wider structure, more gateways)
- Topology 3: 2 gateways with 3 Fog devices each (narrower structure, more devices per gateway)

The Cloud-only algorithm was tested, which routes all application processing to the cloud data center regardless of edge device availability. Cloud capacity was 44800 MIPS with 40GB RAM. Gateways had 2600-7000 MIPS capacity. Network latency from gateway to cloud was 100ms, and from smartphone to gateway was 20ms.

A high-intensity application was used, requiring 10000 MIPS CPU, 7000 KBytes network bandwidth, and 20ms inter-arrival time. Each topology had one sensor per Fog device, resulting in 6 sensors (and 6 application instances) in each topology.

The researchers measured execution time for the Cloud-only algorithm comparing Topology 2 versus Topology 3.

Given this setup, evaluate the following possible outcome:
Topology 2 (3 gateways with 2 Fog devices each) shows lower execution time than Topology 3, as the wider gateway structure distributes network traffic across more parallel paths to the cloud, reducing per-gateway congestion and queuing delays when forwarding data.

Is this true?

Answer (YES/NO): YES